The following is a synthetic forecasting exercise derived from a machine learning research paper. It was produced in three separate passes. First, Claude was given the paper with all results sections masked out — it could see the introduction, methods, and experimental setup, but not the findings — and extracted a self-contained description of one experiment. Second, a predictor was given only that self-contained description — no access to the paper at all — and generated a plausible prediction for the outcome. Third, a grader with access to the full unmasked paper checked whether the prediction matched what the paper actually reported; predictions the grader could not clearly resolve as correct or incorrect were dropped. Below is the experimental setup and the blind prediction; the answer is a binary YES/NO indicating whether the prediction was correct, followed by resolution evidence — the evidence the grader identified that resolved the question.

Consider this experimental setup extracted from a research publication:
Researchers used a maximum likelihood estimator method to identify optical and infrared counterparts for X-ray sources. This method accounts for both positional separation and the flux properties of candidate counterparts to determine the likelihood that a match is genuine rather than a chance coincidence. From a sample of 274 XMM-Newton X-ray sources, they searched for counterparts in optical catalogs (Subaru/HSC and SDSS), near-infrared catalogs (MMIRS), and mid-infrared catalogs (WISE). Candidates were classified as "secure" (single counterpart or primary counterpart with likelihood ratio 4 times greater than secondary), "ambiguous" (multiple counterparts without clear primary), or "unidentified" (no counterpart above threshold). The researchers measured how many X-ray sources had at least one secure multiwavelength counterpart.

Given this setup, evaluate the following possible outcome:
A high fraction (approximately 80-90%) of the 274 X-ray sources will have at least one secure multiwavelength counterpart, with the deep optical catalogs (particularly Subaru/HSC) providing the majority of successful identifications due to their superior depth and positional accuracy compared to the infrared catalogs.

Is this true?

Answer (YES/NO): NO